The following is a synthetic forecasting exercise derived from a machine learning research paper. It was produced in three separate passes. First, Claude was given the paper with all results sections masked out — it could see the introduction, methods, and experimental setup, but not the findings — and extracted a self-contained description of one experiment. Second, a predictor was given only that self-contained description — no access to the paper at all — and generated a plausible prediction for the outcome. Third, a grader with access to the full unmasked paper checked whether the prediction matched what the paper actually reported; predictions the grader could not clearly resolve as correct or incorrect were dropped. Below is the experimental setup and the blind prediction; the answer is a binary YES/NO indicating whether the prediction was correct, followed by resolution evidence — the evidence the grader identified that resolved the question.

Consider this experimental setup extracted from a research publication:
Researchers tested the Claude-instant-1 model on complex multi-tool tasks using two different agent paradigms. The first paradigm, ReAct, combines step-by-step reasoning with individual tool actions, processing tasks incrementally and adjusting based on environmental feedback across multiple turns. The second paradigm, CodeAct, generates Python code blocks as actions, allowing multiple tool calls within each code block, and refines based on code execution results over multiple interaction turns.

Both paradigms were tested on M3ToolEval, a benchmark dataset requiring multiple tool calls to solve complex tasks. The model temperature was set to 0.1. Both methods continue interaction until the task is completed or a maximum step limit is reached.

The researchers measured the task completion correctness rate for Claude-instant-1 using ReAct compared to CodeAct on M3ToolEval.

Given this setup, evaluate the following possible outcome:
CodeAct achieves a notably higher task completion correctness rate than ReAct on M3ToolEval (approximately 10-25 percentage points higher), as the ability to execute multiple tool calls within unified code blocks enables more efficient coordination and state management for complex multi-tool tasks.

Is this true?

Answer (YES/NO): NO